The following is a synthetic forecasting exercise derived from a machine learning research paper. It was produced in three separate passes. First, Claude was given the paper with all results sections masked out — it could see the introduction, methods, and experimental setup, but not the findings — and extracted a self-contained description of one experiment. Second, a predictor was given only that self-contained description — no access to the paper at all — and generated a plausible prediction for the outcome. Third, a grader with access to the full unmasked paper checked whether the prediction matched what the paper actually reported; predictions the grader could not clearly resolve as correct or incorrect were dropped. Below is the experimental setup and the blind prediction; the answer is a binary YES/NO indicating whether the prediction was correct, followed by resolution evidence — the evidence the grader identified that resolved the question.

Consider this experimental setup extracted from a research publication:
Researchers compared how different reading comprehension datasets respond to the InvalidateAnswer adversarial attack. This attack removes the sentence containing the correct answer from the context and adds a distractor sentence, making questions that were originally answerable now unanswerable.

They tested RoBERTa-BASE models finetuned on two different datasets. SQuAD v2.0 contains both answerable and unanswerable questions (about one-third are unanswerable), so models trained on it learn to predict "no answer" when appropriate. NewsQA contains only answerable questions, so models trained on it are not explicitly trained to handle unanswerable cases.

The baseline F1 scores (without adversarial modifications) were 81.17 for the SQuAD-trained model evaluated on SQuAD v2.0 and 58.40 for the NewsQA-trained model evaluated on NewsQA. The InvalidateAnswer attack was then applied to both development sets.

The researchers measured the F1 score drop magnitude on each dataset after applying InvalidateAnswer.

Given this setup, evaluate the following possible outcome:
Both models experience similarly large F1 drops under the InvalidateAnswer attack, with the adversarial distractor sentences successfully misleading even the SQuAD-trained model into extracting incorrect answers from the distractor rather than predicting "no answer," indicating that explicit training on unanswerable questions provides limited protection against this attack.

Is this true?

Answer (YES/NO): NO